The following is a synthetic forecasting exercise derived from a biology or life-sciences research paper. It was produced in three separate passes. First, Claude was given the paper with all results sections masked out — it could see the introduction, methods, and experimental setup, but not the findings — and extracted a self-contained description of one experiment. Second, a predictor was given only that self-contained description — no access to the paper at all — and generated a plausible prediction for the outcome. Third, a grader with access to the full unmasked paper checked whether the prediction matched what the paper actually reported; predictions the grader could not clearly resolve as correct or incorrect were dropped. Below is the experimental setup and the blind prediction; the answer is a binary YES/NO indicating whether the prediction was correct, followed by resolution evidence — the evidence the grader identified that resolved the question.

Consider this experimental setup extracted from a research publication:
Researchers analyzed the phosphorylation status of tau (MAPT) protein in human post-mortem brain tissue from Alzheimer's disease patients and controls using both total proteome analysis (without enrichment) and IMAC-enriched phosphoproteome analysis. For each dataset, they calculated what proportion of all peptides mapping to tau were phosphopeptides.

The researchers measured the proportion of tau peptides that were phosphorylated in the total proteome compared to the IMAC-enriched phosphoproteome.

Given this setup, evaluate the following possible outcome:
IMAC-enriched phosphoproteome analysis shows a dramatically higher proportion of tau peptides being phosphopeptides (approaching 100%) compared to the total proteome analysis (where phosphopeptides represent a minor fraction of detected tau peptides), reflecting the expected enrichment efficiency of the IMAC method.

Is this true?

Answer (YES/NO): NO